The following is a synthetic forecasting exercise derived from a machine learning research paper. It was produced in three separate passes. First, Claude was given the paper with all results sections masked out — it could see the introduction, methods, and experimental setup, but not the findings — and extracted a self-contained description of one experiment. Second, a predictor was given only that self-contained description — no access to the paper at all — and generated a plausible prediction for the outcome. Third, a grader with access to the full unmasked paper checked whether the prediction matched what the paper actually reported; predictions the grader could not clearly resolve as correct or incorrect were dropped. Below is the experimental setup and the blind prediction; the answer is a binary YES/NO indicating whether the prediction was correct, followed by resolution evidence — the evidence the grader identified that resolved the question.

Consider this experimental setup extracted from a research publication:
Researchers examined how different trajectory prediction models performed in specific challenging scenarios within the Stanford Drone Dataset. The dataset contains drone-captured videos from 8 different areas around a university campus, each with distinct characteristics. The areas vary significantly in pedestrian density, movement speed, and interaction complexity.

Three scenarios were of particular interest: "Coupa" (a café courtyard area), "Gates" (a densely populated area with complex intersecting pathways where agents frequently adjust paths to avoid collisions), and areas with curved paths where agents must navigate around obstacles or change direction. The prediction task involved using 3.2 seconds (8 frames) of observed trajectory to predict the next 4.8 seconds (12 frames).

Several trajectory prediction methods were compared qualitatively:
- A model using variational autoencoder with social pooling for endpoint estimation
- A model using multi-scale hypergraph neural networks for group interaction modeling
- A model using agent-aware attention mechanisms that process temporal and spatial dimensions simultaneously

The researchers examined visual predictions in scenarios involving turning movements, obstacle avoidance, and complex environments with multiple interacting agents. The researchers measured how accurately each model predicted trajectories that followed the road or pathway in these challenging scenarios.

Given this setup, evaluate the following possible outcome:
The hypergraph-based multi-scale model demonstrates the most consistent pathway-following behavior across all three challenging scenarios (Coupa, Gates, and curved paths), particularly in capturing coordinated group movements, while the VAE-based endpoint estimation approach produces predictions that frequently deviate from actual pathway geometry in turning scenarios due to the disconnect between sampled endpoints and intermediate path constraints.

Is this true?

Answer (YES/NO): NO